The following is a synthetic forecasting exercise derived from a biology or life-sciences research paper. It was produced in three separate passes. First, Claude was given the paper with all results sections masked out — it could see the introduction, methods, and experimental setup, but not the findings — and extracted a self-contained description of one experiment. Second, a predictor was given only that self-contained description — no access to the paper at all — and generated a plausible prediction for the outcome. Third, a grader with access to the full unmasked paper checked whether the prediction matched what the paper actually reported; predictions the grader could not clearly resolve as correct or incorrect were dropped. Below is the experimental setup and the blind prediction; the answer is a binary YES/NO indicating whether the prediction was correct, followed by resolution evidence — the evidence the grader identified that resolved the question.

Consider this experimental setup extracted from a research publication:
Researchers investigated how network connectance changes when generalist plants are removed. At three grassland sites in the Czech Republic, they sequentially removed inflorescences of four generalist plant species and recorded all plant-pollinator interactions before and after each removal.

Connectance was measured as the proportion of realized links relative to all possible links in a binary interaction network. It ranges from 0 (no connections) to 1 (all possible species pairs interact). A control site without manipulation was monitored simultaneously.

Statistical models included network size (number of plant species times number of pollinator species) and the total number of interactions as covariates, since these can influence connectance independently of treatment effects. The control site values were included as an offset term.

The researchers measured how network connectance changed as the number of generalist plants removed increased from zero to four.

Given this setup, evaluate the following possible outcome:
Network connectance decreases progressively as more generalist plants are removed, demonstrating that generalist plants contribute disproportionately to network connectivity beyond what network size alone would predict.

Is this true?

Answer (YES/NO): NO